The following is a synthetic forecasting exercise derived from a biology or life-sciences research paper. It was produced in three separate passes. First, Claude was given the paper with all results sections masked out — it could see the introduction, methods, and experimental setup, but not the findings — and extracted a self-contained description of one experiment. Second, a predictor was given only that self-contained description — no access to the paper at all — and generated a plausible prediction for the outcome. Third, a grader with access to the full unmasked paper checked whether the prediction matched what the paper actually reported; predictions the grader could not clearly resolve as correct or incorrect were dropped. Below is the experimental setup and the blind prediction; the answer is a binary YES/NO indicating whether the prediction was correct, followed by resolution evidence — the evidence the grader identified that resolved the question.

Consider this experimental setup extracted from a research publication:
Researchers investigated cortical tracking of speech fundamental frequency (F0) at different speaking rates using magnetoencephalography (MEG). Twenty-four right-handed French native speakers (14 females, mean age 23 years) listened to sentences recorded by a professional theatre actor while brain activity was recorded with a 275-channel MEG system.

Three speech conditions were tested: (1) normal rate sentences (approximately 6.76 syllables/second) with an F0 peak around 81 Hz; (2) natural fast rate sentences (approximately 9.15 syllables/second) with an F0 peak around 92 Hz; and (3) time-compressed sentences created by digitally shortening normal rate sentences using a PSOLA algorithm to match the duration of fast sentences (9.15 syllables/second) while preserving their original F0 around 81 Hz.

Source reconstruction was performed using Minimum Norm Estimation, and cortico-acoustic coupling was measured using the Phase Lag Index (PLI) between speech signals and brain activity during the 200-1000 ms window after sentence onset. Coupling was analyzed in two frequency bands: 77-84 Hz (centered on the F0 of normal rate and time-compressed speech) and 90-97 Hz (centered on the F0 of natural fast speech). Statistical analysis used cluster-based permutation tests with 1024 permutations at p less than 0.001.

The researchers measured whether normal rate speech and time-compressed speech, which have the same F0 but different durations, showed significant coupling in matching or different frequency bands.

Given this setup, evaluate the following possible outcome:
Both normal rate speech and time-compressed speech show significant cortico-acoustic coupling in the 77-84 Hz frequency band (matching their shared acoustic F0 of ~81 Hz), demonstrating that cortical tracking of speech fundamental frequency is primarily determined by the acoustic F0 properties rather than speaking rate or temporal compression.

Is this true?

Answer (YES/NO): YES